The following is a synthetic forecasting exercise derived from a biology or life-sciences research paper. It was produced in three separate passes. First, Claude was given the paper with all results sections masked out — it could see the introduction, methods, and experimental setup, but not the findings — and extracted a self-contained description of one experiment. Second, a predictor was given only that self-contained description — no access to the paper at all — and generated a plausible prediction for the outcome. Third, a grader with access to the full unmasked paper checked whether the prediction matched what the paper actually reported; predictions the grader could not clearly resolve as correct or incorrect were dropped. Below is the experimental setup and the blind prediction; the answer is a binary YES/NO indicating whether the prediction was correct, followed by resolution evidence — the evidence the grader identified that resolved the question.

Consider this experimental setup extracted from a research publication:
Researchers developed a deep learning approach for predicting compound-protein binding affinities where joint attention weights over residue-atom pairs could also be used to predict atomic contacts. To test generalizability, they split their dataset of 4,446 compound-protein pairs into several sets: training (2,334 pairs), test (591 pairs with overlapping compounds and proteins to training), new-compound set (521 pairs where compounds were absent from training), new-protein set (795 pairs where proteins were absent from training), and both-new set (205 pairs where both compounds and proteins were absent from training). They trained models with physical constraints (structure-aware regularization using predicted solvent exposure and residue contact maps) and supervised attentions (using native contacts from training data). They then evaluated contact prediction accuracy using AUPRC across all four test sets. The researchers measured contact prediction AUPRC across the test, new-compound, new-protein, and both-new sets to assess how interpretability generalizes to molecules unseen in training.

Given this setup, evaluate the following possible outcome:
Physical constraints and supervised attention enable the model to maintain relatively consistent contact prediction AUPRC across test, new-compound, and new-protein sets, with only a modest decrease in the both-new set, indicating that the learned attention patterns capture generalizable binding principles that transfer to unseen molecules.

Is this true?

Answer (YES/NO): NO